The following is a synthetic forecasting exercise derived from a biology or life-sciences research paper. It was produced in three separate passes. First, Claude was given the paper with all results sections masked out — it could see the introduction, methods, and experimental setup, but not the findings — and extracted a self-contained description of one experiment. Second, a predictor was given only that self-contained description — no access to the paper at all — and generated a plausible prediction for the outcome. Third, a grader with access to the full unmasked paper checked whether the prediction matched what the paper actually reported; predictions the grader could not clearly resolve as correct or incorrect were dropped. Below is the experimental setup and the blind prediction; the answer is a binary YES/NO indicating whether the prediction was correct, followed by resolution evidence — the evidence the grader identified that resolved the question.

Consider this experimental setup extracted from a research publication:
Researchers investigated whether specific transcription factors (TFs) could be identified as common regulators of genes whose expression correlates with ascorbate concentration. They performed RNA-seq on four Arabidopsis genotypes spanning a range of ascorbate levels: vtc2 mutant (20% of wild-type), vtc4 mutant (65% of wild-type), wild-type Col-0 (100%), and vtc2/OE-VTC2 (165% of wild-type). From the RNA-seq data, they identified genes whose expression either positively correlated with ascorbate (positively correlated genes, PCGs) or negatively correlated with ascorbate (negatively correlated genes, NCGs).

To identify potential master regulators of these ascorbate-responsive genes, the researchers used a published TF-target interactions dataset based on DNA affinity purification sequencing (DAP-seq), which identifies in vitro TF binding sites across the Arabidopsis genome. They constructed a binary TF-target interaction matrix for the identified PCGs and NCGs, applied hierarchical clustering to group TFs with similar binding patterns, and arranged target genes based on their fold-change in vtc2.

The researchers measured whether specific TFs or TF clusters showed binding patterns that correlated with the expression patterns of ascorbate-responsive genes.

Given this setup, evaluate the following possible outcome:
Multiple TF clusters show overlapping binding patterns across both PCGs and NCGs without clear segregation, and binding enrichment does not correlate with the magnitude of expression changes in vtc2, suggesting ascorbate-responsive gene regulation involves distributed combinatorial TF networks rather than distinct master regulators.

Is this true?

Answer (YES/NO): NO